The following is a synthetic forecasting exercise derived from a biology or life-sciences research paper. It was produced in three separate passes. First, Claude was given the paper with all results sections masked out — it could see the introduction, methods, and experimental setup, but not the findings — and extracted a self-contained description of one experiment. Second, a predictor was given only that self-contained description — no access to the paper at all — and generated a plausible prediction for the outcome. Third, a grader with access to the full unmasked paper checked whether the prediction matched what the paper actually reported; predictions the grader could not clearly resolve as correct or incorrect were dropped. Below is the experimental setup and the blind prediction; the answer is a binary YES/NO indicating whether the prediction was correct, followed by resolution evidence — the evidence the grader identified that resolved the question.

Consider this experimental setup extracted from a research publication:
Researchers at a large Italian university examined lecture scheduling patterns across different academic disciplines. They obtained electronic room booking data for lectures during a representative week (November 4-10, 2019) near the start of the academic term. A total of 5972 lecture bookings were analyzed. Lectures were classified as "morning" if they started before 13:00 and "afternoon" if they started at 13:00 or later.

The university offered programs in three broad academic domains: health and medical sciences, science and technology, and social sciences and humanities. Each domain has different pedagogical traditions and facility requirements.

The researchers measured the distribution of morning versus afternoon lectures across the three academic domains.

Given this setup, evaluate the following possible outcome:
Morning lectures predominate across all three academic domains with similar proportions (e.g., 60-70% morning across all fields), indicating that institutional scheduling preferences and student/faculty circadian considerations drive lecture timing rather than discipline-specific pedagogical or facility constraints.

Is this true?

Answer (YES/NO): NO